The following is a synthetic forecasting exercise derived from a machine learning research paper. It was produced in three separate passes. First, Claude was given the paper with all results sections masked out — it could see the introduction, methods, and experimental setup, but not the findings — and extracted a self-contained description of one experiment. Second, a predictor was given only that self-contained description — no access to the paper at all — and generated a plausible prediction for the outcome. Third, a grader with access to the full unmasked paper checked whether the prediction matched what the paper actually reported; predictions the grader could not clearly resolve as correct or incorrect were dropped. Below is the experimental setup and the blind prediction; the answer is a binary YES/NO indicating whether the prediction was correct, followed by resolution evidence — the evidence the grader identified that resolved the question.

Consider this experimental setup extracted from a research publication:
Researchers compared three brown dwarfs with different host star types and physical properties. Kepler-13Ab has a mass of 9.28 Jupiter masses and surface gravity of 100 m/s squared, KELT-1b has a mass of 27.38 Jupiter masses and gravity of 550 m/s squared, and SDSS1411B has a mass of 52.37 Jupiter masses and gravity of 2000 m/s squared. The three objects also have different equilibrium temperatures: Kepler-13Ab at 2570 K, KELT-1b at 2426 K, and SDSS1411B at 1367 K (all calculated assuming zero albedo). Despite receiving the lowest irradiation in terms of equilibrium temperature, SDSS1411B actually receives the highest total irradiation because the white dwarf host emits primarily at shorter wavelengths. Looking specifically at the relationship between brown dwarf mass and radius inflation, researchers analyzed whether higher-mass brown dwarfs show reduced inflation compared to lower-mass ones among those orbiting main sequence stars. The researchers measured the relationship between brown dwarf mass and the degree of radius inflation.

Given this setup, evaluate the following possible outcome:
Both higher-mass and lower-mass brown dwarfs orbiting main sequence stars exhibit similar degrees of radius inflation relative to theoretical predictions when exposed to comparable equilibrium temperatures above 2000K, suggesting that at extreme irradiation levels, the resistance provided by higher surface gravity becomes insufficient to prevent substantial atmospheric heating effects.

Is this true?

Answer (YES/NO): NO